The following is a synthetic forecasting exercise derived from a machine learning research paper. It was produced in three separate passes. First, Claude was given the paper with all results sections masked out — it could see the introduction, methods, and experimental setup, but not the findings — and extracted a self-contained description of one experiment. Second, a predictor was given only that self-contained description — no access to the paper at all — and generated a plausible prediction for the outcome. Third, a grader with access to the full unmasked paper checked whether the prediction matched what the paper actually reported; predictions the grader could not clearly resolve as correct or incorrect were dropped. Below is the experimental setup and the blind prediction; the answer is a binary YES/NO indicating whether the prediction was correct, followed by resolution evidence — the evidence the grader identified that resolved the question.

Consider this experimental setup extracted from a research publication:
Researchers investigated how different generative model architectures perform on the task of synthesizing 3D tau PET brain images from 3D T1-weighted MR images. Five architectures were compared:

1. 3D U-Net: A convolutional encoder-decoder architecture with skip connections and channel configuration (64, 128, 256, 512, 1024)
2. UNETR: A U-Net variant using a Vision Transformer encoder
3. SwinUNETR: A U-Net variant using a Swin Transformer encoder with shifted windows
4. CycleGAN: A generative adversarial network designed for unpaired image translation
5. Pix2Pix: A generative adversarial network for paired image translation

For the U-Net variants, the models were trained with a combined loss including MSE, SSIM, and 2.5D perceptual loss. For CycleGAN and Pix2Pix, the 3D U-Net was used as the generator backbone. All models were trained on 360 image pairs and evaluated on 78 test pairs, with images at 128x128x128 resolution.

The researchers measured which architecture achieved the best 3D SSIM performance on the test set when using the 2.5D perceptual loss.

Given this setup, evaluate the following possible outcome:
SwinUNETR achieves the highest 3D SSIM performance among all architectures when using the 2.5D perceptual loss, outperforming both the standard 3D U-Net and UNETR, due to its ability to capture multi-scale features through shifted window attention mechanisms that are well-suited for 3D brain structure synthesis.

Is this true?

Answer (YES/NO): YES